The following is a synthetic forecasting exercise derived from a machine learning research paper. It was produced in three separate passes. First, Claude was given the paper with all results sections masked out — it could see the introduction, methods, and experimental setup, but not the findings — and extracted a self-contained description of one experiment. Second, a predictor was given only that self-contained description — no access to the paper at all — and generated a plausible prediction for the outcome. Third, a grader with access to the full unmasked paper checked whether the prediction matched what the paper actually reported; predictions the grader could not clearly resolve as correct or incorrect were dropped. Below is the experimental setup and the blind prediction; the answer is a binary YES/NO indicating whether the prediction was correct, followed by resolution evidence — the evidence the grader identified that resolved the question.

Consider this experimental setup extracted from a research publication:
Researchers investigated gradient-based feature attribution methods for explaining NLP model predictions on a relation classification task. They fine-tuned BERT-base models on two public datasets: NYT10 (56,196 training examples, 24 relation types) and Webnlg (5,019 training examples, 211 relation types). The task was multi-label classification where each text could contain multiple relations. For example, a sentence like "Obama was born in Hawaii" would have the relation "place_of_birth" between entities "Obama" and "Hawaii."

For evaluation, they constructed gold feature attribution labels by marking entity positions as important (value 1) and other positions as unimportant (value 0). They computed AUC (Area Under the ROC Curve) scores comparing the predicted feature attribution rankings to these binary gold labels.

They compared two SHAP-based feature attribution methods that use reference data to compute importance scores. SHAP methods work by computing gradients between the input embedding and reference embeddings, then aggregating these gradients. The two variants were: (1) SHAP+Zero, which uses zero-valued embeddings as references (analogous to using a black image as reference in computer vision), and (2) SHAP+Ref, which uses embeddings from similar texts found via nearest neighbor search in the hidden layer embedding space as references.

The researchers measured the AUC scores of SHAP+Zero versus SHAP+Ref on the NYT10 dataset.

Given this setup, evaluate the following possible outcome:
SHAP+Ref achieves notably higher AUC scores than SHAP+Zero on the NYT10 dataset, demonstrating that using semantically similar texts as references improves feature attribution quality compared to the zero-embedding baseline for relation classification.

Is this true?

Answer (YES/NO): YES